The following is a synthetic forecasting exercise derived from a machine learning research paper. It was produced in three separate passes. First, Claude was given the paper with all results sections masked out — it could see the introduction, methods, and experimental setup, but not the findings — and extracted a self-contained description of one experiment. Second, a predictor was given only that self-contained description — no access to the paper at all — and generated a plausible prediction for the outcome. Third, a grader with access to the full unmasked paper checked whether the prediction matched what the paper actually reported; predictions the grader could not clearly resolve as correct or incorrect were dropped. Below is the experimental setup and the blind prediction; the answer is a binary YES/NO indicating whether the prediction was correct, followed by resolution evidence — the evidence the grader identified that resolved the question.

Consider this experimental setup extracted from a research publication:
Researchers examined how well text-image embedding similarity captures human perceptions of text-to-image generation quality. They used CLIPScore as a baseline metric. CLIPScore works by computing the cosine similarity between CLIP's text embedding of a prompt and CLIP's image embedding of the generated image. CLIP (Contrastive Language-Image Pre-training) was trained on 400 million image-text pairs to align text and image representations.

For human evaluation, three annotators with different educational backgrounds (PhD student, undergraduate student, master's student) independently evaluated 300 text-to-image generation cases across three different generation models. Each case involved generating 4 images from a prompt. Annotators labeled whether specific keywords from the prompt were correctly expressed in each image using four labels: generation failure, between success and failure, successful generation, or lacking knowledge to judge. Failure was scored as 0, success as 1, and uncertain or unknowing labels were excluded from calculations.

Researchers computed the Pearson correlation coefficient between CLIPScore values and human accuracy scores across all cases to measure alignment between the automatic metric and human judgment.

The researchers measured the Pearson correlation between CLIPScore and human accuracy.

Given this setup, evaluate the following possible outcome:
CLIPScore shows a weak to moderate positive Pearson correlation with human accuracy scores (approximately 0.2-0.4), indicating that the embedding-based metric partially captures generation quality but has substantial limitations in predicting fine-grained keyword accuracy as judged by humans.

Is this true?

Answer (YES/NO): YES